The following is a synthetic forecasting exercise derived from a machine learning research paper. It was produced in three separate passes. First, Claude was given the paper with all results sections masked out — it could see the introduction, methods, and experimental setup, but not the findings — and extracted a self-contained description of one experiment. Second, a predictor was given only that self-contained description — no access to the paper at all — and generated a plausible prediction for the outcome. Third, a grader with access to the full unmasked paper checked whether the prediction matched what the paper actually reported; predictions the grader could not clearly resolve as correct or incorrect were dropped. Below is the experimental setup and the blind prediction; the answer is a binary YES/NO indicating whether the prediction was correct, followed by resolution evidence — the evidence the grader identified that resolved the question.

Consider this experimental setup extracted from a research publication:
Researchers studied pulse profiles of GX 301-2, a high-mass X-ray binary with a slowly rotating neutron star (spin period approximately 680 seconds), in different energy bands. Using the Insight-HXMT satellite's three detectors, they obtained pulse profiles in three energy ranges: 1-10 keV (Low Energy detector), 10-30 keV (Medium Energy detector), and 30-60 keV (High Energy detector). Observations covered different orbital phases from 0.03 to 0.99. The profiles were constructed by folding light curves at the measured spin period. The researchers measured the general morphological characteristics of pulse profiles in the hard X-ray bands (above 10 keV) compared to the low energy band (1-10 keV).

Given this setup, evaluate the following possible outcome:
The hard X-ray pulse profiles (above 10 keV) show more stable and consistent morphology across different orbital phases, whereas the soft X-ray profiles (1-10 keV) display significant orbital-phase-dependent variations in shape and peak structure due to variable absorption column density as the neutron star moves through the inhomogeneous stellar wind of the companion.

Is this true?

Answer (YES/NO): NO